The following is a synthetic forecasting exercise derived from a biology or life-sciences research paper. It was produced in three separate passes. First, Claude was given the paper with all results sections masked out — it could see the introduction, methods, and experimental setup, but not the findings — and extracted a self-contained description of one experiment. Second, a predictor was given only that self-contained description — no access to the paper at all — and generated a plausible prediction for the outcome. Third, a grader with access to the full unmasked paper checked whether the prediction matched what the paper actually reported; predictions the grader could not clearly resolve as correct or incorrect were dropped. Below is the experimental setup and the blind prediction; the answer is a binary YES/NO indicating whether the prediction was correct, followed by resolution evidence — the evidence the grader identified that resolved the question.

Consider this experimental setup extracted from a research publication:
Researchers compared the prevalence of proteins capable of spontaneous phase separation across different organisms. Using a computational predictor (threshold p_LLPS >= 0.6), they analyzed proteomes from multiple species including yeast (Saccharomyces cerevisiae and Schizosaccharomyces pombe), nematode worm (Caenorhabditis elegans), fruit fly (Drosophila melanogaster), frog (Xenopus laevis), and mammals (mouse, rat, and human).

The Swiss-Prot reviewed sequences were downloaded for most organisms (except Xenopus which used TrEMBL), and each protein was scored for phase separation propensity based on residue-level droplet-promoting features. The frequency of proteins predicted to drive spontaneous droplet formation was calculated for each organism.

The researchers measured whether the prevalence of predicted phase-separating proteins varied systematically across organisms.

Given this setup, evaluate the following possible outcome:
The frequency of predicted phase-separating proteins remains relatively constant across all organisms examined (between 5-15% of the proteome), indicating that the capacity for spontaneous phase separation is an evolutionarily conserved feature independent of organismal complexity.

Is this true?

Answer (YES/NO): NO